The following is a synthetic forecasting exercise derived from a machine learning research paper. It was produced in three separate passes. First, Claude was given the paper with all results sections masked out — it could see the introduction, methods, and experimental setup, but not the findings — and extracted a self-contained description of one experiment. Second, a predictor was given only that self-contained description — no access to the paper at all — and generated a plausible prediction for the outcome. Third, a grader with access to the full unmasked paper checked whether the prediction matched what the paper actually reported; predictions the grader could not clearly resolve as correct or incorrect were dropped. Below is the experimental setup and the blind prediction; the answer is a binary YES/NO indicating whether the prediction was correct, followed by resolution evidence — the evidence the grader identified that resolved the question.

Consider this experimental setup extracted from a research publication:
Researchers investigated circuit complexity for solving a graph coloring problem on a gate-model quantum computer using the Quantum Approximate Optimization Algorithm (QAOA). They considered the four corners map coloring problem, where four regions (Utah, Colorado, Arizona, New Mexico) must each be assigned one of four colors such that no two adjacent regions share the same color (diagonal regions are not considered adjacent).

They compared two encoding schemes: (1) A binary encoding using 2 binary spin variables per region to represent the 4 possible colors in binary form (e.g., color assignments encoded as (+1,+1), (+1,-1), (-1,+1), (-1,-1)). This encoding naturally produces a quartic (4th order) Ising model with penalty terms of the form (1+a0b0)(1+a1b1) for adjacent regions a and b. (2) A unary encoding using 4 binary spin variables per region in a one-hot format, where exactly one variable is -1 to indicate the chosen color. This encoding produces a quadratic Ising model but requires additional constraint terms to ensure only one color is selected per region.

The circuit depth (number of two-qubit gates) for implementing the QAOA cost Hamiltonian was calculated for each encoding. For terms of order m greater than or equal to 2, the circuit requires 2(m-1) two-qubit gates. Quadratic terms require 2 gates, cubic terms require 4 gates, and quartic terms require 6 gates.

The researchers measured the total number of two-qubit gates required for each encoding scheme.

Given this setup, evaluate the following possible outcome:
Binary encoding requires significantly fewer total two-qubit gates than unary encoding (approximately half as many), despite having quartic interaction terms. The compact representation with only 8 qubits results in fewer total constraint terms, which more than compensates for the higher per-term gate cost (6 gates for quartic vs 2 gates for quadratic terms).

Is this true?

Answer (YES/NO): YES